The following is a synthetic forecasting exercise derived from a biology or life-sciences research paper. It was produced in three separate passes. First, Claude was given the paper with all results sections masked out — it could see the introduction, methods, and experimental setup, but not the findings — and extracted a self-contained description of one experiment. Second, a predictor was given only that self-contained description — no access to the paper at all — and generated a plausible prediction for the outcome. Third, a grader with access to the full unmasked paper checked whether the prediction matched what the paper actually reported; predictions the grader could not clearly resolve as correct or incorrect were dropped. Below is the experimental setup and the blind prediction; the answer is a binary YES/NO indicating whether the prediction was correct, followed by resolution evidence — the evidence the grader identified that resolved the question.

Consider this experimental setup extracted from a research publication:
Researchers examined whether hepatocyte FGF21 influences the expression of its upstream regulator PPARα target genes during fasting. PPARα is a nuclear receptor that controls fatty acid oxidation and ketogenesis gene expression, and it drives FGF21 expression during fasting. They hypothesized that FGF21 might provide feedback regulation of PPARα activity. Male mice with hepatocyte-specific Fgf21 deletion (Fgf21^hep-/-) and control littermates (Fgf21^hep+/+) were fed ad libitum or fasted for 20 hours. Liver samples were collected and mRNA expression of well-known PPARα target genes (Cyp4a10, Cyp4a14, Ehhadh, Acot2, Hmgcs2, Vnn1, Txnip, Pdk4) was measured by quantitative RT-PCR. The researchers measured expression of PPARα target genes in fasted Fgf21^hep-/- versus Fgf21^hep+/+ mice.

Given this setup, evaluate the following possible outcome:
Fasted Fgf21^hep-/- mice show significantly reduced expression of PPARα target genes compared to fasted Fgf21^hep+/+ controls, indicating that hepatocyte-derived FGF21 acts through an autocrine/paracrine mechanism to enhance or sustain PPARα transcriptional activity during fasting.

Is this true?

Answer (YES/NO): NO